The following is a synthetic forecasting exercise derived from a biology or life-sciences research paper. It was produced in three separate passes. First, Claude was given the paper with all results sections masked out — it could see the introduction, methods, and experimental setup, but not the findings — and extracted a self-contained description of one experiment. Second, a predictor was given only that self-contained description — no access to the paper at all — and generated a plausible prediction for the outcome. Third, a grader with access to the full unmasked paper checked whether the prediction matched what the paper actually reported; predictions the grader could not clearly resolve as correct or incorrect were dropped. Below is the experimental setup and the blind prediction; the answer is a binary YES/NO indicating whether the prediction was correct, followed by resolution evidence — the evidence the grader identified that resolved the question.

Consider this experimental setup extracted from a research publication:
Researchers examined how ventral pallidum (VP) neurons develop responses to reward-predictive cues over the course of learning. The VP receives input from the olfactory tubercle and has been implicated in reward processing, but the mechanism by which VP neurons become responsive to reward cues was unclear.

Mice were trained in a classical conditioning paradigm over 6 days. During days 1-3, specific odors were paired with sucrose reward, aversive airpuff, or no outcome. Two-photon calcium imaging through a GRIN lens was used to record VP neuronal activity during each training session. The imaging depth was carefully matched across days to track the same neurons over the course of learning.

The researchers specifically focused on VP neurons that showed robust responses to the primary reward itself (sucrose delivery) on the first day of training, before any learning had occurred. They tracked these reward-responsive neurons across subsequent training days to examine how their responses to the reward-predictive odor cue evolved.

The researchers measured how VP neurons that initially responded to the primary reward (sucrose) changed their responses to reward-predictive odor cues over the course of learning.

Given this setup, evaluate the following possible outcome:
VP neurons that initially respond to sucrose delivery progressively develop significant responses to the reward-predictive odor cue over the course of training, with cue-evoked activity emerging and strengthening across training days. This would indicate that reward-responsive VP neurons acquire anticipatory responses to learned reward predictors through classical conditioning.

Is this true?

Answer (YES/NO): YES